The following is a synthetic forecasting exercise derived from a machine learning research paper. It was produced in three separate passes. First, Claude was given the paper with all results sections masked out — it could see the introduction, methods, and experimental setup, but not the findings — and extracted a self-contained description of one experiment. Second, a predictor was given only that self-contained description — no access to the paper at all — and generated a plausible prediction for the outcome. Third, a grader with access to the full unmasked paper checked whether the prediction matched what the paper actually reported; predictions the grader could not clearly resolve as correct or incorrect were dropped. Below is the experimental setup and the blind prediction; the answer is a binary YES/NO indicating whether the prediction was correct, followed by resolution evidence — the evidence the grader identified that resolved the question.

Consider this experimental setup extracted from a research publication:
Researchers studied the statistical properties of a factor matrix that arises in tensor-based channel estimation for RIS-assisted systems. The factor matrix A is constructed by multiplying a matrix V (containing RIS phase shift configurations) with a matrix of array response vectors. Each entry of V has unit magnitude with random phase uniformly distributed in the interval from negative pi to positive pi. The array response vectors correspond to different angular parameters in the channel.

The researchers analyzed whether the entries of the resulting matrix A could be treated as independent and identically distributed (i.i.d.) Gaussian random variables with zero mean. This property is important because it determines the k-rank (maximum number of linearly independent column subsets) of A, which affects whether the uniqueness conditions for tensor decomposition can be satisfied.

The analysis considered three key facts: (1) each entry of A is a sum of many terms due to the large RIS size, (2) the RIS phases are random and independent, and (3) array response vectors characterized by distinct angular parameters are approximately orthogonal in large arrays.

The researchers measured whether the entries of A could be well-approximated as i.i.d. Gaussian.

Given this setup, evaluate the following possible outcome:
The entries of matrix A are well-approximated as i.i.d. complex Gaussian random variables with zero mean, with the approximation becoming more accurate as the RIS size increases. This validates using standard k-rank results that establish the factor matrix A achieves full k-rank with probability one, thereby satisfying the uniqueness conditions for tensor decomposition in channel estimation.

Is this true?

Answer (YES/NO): YES